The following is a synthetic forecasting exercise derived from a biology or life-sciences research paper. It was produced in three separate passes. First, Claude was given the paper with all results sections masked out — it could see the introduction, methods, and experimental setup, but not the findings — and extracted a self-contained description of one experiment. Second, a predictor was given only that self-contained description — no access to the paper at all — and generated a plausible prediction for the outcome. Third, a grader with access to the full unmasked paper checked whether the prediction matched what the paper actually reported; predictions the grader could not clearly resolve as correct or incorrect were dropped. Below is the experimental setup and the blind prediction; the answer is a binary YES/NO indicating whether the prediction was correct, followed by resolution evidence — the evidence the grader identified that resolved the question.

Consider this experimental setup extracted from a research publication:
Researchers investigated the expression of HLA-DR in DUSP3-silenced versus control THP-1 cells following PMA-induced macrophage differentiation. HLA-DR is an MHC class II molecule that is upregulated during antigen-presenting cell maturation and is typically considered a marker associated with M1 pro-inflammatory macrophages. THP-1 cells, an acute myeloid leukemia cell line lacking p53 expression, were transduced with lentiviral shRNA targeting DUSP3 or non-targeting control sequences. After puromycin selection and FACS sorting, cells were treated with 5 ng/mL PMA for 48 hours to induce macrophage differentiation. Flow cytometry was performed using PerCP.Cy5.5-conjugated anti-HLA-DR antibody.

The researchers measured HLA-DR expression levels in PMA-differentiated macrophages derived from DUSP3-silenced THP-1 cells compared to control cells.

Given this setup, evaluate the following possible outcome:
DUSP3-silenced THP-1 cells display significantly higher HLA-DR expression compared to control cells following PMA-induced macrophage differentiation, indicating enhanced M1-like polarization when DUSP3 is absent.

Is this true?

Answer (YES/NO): NO